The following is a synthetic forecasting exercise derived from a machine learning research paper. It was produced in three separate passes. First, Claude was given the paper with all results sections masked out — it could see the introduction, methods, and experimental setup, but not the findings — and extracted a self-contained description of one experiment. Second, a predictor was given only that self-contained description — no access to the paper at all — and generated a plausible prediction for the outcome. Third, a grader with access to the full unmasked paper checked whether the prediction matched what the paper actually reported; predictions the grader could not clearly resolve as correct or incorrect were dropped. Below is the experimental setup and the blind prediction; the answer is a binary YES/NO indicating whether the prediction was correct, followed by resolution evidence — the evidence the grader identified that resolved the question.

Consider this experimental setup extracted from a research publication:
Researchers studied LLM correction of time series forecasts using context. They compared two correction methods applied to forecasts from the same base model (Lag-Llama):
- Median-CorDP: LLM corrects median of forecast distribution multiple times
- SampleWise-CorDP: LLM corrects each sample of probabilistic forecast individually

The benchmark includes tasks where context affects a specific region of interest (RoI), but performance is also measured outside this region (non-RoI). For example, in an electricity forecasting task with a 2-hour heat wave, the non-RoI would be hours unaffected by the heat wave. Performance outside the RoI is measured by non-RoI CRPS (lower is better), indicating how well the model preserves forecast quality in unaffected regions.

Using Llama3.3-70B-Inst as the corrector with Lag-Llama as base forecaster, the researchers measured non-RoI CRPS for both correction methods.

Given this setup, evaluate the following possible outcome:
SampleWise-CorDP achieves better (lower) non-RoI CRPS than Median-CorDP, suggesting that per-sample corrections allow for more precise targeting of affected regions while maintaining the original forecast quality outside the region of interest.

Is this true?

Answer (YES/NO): YES